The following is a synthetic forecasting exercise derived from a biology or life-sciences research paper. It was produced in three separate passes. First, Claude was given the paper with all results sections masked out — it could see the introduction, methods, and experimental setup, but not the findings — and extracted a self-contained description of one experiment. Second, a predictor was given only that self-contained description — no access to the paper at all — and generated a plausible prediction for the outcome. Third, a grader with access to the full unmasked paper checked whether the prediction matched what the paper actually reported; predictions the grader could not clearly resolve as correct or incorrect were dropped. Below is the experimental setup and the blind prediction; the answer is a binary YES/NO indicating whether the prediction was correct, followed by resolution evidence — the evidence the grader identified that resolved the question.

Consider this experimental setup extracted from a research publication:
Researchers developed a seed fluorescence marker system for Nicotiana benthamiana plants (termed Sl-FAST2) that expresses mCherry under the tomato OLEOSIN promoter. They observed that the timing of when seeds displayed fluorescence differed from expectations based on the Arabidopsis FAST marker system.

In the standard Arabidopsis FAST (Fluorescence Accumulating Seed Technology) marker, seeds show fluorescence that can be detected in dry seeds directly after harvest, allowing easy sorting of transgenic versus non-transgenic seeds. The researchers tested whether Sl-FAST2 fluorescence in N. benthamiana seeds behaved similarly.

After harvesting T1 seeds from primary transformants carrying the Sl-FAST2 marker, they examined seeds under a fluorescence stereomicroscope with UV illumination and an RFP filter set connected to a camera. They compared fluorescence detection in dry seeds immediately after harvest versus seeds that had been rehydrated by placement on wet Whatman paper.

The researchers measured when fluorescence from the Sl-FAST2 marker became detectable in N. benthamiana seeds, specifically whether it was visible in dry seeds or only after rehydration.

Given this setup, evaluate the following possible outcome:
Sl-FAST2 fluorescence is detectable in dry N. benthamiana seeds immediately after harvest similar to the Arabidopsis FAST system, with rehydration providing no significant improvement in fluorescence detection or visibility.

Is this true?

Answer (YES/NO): NO